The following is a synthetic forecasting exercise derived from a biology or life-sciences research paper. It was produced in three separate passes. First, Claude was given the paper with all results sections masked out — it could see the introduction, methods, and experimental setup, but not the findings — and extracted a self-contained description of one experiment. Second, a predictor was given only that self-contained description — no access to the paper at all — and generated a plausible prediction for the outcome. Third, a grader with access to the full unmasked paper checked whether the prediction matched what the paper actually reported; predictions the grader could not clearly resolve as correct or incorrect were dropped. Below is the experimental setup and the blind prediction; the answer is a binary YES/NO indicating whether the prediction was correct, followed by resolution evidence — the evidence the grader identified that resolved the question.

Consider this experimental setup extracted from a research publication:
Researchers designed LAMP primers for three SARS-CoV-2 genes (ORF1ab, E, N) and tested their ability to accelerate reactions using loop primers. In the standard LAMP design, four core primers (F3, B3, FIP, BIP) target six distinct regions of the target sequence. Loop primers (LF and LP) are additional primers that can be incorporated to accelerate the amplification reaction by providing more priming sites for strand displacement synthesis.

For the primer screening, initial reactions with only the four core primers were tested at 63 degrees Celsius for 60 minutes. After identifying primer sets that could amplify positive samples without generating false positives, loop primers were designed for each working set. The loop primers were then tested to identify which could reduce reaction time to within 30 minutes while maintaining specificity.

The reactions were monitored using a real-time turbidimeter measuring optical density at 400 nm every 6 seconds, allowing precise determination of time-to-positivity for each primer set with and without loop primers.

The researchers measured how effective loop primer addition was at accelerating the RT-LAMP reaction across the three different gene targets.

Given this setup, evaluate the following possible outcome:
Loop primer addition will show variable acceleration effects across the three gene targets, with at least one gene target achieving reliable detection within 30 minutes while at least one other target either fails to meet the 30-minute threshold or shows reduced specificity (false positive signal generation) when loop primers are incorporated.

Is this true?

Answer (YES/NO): YES